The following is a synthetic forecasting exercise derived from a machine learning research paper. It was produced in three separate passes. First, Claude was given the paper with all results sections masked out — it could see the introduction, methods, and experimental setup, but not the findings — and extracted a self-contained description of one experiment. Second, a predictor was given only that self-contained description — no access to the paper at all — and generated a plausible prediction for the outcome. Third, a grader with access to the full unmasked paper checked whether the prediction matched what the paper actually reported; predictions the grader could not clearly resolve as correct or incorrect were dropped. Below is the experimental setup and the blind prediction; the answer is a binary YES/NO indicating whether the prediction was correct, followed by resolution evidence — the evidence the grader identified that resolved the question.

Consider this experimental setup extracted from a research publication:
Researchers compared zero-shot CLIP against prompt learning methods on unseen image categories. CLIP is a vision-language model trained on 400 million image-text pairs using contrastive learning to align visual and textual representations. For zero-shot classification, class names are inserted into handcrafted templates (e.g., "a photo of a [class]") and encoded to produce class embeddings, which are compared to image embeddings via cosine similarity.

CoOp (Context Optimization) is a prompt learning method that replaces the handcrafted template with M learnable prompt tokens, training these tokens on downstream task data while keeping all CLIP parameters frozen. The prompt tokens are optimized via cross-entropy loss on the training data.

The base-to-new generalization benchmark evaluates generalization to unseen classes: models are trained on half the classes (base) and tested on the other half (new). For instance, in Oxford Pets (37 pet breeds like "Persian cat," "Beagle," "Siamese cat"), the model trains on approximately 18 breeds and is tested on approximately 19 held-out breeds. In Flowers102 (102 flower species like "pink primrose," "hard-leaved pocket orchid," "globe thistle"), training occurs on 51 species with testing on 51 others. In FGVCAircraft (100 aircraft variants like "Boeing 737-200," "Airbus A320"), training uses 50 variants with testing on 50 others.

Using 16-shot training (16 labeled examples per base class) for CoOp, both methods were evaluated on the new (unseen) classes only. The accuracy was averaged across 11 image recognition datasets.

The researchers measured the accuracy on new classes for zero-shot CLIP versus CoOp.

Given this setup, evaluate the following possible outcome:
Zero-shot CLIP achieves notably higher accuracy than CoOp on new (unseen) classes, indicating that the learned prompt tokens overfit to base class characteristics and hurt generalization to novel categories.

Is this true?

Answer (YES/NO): YES